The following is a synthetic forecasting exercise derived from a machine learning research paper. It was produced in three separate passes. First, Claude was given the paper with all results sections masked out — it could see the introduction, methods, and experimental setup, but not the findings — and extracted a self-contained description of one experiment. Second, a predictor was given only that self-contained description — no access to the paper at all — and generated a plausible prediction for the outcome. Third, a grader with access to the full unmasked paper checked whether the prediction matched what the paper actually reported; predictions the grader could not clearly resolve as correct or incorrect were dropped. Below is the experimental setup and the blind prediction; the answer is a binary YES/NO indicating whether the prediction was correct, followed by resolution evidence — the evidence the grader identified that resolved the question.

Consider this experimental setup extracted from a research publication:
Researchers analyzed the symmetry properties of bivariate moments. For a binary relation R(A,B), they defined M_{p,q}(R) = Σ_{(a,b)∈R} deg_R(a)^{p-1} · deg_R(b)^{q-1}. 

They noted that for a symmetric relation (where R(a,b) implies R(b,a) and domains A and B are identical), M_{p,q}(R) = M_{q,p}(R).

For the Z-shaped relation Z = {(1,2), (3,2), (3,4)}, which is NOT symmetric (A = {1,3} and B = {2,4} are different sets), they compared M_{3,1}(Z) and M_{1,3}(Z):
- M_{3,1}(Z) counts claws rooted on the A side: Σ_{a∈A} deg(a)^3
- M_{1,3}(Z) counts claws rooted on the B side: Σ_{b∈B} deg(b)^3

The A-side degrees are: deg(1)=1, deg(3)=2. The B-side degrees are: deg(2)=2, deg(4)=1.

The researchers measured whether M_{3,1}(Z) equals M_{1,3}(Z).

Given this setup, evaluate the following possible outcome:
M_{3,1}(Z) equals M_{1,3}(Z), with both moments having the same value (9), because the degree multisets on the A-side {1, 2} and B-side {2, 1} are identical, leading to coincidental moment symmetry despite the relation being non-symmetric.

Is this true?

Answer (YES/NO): YES